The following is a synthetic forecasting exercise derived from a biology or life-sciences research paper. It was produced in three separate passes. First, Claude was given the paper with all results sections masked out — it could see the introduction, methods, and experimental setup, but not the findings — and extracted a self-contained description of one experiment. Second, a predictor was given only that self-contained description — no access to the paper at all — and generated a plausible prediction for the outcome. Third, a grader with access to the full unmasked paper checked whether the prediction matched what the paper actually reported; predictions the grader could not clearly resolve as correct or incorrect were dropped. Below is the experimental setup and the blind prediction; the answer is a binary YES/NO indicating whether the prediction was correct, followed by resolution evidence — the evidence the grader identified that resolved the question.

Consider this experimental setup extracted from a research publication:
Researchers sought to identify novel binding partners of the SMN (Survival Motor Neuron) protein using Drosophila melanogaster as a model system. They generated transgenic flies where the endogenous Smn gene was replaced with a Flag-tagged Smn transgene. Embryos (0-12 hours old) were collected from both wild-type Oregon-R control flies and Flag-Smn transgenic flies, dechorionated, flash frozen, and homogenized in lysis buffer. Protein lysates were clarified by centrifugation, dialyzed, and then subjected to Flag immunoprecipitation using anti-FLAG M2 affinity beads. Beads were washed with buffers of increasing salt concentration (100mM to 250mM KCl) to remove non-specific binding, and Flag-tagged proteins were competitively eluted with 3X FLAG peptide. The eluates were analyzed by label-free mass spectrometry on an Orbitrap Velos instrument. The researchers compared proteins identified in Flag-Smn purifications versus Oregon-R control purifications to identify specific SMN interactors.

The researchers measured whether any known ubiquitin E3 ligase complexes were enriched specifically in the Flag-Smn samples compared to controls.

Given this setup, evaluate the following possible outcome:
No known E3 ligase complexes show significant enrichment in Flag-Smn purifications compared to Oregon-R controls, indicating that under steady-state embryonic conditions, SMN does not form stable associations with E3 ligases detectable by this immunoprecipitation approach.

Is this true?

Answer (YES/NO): NO